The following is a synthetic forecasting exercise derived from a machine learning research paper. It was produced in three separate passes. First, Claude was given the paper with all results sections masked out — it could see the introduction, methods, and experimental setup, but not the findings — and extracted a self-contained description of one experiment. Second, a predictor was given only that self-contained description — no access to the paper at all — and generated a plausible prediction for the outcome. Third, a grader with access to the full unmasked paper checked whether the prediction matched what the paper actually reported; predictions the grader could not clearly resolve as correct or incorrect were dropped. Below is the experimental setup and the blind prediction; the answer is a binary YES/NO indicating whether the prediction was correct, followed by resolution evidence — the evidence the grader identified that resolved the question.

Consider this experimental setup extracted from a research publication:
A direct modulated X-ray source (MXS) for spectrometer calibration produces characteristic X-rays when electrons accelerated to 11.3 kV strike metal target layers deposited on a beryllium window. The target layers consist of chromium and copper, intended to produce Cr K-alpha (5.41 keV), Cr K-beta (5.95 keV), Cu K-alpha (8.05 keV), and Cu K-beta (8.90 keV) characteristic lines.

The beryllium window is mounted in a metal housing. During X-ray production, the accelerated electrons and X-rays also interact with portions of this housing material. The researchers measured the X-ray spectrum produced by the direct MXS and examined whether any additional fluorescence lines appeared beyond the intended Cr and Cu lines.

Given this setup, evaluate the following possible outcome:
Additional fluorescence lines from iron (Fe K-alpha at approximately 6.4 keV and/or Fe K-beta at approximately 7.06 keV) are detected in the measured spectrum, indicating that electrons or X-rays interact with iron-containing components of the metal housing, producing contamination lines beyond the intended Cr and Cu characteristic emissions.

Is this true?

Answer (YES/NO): YES